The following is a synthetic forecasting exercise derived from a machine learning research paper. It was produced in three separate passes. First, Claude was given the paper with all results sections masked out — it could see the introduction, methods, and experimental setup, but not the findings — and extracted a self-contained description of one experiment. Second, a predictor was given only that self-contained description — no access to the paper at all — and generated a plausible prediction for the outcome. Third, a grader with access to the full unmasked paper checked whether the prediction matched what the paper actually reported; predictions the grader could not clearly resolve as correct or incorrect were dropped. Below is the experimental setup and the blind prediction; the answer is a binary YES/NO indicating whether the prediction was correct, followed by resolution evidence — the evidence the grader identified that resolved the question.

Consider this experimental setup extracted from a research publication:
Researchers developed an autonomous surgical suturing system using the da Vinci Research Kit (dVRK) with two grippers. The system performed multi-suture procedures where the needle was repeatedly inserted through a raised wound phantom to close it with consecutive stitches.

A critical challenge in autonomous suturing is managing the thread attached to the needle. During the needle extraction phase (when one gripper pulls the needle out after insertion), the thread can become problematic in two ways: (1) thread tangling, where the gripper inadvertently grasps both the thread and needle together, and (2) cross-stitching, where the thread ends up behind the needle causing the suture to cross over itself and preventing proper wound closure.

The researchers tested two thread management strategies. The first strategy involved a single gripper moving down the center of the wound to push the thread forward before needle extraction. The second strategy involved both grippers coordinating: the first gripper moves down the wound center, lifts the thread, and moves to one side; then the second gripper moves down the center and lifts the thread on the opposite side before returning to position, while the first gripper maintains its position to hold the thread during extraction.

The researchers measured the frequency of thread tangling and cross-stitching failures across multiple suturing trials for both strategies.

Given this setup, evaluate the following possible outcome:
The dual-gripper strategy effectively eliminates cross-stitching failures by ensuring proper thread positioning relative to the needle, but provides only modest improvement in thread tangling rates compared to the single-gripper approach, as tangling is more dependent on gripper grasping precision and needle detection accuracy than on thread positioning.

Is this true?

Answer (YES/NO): NO